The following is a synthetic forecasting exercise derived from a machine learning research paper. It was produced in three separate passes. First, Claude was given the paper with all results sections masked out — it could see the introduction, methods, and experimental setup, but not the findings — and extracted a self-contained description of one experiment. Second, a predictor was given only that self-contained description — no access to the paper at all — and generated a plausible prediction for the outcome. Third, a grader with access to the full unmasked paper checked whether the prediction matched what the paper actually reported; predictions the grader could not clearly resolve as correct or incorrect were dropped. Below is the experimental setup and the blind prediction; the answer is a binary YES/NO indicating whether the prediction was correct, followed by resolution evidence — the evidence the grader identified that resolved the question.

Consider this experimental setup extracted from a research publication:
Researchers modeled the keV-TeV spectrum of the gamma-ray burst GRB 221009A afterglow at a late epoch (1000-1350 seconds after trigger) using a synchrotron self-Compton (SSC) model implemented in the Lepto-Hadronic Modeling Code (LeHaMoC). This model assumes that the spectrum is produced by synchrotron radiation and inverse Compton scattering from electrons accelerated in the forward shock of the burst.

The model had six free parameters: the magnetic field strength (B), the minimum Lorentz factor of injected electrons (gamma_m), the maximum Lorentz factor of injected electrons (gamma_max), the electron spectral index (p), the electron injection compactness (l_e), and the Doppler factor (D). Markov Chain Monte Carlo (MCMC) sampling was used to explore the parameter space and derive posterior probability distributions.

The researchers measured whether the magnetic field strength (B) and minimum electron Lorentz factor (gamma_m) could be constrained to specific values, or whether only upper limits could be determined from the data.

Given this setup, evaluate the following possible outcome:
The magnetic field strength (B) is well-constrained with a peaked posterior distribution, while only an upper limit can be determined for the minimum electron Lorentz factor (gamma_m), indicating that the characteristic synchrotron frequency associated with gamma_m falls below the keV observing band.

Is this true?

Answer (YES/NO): NO